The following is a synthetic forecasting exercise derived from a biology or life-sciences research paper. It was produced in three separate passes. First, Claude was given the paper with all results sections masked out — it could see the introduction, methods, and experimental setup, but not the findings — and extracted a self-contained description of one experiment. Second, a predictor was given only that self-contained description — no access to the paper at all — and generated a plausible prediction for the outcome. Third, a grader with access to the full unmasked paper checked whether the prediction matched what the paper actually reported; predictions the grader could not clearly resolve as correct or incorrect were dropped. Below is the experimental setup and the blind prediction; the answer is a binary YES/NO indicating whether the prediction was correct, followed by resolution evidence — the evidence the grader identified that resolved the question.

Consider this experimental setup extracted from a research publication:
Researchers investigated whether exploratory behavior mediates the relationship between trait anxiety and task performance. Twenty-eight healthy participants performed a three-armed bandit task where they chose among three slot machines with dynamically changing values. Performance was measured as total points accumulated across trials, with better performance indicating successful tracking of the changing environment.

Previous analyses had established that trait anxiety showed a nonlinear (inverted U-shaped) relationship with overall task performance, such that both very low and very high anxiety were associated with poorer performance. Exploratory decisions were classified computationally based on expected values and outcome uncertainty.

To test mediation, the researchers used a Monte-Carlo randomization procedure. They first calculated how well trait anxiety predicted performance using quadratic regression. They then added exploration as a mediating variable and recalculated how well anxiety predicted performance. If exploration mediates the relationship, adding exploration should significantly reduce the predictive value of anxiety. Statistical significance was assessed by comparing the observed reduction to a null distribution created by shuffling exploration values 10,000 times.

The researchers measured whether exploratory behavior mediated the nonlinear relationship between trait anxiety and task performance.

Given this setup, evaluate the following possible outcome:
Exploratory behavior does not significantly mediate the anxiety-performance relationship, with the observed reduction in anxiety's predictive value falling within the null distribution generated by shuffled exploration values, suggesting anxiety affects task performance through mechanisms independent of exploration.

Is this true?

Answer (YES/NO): NO